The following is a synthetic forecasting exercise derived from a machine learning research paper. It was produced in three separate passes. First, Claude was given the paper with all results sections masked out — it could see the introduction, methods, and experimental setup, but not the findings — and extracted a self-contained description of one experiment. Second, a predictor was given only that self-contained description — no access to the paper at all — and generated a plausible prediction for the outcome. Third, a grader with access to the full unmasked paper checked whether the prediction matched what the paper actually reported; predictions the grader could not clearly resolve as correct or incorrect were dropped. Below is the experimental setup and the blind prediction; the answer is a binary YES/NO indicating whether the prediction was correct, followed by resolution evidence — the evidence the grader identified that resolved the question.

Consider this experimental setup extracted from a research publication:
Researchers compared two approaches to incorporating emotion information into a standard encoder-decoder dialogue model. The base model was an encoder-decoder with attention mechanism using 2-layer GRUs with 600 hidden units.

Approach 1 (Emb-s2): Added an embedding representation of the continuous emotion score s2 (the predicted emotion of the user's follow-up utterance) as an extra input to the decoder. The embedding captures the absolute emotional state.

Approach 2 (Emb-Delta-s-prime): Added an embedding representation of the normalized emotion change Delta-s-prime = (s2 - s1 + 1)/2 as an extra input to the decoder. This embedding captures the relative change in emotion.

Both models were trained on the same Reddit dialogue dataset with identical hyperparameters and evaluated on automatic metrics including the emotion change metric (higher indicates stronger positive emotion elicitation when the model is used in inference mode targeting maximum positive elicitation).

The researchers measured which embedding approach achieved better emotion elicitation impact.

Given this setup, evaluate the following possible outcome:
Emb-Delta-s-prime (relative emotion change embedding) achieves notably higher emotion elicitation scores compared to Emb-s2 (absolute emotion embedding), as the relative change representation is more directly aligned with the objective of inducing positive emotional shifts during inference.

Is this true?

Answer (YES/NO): NO